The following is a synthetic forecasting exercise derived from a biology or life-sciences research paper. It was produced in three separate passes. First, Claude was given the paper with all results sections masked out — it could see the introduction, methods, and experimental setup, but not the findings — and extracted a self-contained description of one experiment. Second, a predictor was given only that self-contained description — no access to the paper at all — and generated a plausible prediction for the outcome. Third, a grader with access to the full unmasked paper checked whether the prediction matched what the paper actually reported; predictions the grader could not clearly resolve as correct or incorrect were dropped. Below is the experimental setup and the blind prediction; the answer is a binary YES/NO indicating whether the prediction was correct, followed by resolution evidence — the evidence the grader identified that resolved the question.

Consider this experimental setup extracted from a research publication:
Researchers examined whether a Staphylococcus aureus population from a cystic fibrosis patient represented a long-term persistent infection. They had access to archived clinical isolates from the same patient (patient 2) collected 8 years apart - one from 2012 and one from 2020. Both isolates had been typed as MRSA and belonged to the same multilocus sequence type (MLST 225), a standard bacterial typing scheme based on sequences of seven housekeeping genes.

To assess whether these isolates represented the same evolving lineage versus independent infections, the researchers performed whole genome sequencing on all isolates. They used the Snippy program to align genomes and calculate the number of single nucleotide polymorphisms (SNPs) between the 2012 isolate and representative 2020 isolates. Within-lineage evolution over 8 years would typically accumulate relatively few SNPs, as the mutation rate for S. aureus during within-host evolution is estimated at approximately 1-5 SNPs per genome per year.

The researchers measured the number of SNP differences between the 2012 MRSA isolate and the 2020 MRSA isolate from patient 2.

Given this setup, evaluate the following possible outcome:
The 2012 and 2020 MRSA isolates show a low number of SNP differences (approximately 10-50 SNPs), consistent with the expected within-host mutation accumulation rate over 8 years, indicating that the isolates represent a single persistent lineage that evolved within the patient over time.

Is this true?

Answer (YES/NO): NO